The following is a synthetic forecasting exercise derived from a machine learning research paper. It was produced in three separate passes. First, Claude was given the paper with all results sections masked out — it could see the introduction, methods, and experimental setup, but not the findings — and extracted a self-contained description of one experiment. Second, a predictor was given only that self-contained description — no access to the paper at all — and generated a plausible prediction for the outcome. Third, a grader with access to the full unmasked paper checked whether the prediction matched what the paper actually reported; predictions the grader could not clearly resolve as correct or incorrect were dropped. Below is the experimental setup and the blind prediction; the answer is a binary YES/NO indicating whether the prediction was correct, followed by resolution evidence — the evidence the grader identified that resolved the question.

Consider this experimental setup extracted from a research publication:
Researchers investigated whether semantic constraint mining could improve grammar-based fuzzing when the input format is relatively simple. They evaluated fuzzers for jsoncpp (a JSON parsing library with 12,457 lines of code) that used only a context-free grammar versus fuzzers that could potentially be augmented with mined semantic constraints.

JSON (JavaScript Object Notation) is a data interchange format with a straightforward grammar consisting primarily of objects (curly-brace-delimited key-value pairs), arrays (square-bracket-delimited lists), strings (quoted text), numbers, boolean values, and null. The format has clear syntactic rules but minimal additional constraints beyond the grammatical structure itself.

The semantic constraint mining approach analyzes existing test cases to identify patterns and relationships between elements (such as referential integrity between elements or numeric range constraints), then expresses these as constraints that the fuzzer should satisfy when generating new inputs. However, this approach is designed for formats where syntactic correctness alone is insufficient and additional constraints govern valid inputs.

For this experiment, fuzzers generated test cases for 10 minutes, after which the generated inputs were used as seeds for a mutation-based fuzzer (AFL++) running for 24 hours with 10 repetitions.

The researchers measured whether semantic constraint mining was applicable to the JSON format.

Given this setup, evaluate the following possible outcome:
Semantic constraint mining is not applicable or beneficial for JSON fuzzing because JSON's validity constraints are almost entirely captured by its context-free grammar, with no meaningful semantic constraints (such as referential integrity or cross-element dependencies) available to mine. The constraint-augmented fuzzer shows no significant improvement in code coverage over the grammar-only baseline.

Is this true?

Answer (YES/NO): YES